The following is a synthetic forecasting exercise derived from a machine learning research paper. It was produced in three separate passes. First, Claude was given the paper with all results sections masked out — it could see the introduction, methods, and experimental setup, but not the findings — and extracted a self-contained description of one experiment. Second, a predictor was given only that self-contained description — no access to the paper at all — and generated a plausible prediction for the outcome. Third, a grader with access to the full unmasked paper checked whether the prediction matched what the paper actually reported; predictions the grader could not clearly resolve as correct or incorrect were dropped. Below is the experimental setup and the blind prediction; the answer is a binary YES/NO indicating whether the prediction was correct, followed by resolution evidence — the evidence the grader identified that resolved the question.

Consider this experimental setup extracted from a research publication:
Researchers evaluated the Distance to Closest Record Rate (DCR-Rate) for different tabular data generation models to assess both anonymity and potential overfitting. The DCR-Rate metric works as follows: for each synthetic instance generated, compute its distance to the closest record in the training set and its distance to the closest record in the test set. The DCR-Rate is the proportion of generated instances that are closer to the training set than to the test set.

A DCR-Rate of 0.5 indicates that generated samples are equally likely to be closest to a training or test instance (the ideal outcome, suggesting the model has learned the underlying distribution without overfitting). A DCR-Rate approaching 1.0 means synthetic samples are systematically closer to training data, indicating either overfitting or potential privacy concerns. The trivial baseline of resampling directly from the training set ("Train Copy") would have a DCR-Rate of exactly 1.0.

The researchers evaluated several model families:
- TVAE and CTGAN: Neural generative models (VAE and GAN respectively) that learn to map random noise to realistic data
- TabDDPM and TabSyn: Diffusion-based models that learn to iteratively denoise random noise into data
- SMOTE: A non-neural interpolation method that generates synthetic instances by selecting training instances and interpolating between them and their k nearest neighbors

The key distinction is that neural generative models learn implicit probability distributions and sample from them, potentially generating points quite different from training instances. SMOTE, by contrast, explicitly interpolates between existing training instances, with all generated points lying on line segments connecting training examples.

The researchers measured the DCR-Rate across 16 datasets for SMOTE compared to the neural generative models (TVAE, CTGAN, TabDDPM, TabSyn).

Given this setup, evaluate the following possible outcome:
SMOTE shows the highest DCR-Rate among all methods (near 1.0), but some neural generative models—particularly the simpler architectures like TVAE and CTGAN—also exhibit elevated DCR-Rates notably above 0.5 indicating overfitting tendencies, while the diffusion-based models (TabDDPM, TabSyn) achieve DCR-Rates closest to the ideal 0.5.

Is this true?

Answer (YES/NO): NO